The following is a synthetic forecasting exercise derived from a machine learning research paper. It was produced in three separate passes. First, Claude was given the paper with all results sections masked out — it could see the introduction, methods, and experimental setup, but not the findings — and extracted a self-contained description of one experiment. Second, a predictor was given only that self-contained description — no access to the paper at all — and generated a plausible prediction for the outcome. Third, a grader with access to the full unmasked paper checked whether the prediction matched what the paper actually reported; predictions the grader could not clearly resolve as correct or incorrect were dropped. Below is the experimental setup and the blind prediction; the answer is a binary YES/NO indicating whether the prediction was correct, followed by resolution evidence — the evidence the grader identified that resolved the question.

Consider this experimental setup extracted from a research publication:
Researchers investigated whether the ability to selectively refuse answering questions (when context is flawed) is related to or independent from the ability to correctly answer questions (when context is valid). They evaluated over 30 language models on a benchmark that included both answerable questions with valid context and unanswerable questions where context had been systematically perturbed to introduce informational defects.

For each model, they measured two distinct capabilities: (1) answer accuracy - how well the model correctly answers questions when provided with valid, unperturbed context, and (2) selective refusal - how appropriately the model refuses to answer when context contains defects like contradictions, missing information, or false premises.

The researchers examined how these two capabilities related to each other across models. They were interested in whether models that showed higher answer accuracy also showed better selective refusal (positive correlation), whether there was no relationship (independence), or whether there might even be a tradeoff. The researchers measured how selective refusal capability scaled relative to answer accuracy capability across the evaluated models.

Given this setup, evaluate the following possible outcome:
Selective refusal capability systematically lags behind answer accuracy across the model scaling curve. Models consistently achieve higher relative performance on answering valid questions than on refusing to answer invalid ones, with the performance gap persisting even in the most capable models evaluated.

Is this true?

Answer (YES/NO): YES